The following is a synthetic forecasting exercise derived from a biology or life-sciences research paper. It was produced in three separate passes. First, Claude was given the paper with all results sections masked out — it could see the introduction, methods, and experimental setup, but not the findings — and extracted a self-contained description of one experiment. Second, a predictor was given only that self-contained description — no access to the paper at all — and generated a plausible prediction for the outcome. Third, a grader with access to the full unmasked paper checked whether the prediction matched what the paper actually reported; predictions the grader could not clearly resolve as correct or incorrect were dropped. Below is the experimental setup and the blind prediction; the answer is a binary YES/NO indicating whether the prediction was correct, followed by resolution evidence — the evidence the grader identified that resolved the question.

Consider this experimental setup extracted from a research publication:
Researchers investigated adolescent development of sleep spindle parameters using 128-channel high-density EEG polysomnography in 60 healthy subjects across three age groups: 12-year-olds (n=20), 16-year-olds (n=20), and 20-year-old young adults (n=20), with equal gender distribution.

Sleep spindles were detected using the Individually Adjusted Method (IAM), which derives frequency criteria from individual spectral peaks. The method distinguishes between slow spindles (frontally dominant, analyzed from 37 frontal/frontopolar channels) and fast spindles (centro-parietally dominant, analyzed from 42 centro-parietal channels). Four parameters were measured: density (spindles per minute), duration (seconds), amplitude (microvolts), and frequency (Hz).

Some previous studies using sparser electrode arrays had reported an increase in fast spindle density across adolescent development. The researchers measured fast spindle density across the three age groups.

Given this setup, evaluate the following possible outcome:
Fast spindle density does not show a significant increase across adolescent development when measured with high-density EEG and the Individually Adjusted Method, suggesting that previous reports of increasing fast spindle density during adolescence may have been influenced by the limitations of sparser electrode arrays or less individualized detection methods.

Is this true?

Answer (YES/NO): YES